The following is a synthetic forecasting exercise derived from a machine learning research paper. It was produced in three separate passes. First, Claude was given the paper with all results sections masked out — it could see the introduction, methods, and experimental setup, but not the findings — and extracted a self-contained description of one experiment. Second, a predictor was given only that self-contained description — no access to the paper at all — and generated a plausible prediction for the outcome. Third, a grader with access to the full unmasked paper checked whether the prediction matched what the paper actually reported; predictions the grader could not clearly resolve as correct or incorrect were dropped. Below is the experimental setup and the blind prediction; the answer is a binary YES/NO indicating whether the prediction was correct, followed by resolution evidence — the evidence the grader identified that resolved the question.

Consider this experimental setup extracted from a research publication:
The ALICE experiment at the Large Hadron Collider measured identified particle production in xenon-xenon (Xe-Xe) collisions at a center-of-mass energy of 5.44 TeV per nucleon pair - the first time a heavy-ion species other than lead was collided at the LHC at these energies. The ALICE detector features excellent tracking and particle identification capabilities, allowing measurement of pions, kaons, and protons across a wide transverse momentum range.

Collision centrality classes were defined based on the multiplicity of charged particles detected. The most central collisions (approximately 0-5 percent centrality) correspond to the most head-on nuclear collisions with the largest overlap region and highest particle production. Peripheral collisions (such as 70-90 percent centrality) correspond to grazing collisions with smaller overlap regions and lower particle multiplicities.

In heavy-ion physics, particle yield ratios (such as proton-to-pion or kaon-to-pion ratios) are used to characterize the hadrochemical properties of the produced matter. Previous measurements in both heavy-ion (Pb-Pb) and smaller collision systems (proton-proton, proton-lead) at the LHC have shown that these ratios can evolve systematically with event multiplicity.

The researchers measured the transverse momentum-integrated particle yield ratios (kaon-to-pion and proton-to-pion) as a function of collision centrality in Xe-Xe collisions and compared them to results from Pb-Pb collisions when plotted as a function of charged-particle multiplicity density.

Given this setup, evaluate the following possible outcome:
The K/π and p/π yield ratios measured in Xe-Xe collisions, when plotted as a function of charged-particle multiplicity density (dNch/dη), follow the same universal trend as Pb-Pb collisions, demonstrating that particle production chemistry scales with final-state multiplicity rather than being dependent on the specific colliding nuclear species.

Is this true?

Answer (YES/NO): YES